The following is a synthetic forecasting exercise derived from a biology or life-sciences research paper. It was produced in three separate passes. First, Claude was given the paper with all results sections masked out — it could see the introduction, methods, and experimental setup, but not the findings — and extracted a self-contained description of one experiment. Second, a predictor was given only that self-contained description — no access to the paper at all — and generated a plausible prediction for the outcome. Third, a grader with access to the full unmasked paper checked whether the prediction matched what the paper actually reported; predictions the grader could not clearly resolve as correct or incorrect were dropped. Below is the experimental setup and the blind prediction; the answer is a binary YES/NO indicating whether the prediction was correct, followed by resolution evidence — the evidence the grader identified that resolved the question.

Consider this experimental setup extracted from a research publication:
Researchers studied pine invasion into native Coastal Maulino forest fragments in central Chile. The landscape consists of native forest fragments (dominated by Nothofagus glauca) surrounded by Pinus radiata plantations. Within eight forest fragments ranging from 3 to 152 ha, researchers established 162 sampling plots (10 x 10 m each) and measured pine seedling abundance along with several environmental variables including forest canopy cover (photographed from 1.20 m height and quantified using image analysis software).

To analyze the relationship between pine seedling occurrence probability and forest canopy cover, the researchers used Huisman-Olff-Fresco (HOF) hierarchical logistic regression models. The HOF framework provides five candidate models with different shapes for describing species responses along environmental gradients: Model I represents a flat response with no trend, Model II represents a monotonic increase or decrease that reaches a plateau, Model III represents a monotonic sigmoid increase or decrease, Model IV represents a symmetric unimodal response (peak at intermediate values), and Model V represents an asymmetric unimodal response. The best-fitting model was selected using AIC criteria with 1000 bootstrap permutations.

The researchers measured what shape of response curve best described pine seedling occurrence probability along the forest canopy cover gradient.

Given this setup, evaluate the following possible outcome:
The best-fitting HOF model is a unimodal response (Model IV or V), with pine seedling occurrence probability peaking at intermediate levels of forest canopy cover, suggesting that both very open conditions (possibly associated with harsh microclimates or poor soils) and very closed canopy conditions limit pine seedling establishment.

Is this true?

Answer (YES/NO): NO